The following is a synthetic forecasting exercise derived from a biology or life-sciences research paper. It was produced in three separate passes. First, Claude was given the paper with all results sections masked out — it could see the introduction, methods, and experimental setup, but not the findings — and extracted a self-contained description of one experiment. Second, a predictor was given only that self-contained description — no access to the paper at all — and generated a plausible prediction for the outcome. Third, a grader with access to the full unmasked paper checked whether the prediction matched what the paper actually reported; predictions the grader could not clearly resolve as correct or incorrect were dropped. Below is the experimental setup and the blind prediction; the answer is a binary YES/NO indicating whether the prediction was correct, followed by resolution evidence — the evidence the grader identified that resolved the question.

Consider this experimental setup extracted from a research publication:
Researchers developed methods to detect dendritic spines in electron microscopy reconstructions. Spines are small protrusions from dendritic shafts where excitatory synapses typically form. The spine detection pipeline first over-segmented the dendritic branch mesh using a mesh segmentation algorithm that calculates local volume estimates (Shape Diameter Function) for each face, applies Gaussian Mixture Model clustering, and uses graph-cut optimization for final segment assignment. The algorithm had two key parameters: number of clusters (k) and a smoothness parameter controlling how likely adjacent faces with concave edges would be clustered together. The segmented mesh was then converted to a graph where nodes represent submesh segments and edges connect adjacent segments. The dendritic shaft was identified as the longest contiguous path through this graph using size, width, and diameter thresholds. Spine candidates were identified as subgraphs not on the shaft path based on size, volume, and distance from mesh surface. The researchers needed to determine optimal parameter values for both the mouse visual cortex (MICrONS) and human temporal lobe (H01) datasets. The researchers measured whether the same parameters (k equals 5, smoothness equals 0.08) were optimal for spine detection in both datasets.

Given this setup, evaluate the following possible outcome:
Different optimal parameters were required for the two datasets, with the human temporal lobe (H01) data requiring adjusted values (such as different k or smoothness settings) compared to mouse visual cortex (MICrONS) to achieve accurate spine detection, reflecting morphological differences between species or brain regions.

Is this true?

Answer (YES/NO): NO